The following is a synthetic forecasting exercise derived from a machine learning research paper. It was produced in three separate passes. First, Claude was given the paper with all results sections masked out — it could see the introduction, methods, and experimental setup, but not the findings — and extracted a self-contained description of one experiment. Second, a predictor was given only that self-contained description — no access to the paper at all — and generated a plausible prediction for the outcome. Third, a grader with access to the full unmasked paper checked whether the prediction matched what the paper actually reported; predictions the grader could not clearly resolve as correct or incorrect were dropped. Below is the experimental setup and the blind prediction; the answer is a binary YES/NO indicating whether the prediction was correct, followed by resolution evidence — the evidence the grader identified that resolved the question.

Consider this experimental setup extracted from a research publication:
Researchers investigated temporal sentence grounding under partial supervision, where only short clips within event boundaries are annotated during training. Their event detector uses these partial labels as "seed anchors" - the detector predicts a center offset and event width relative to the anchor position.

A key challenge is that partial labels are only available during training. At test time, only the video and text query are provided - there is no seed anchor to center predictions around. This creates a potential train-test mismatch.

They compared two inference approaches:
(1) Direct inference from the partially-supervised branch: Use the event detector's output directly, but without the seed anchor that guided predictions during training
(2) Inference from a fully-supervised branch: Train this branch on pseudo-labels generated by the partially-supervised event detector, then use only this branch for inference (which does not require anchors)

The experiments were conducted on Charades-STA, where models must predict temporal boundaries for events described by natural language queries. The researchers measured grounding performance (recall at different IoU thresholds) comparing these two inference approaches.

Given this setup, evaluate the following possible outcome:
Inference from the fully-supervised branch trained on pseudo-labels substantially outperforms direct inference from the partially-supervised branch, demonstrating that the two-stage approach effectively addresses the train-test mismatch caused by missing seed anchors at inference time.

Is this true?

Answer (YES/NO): YES